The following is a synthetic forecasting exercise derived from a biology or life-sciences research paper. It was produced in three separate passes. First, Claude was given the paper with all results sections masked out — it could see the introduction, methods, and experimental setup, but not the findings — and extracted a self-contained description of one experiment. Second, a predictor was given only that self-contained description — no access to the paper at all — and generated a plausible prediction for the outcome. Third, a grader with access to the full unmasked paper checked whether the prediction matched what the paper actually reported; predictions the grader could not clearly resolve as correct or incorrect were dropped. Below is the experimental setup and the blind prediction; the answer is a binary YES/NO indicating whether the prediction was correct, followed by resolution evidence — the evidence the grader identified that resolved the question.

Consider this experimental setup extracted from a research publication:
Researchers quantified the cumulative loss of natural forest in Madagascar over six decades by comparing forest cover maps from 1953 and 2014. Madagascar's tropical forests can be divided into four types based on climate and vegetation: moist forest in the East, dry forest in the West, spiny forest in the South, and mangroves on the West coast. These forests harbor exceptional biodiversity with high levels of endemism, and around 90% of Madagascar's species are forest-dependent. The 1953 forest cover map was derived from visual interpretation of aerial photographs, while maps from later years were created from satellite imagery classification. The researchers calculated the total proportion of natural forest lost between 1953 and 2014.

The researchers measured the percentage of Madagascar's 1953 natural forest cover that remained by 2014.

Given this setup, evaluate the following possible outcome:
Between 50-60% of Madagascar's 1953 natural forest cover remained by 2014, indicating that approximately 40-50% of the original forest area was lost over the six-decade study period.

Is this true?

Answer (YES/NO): YES